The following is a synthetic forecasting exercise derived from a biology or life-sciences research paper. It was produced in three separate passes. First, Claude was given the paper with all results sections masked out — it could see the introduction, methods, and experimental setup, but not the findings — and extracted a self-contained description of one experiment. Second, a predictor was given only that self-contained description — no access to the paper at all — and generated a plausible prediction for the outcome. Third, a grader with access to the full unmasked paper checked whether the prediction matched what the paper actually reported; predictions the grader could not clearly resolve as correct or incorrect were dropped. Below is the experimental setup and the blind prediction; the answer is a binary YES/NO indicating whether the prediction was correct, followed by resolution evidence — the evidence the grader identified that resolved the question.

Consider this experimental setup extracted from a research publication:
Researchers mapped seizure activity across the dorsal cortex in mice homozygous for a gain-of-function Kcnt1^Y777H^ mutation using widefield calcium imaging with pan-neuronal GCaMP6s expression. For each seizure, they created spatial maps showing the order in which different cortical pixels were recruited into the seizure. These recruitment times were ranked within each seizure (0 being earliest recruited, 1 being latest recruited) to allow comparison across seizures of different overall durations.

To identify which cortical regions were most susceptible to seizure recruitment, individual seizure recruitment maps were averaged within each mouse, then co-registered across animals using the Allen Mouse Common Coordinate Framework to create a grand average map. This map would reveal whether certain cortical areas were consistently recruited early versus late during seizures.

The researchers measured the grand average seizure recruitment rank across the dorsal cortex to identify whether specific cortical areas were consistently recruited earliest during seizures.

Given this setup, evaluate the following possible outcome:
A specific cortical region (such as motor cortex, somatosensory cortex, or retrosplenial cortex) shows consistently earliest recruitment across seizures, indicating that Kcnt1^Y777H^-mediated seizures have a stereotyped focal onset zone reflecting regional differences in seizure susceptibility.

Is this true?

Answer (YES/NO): YES